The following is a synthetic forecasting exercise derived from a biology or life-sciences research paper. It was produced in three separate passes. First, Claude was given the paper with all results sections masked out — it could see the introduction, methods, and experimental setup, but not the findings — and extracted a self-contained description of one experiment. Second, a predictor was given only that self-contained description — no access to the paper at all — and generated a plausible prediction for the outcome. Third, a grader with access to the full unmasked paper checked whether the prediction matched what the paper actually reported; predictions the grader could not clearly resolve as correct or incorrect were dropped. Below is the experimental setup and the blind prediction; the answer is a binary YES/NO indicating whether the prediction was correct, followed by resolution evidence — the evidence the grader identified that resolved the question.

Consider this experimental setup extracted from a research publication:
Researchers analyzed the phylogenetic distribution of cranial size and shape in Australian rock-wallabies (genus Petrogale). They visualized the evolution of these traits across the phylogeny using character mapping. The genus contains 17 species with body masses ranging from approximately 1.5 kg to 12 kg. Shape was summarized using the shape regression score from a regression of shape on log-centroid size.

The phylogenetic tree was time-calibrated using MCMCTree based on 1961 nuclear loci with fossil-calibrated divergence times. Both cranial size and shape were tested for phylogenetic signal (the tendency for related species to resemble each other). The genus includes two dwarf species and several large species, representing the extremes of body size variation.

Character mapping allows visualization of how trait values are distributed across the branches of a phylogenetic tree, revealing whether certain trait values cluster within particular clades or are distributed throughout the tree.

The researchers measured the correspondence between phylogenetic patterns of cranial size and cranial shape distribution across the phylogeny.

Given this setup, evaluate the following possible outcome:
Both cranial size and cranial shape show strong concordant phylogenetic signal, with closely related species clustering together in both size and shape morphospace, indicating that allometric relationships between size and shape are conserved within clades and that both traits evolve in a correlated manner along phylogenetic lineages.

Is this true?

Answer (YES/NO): YES